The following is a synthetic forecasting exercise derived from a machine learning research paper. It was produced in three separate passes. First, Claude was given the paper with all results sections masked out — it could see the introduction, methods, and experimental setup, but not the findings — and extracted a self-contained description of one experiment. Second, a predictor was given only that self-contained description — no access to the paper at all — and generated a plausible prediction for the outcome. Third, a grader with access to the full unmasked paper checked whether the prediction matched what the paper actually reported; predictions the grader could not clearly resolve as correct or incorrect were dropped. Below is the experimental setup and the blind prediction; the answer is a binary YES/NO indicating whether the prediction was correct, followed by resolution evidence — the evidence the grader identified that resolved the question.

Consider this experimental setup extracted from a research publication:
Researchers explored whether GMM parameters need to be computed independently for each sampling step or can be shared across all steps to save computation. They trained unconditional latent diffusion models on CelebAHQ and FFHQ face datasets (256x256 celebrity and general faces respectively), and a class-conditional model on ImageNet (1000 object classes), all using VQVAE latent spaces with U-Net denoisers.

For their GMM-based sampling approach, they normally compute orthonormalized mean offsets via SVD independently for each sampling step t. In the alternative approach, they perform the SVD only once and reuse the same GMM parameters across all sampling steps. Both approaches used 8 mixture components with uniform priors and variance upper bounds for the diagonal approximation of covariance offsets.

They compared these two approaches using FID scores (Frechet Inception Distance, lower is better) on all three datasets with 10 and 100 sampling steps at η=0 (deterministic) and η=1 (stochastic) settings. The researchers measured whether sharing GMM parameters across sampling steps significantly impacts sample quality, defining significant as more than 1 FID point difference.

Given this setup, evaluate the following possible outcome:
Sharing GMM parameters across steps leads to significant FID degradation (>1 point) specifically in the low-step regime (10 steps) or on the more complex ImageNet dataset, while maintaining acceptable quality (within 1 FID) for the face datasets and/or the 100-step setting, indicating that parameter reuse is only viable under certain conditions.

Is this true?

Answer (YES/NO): NO